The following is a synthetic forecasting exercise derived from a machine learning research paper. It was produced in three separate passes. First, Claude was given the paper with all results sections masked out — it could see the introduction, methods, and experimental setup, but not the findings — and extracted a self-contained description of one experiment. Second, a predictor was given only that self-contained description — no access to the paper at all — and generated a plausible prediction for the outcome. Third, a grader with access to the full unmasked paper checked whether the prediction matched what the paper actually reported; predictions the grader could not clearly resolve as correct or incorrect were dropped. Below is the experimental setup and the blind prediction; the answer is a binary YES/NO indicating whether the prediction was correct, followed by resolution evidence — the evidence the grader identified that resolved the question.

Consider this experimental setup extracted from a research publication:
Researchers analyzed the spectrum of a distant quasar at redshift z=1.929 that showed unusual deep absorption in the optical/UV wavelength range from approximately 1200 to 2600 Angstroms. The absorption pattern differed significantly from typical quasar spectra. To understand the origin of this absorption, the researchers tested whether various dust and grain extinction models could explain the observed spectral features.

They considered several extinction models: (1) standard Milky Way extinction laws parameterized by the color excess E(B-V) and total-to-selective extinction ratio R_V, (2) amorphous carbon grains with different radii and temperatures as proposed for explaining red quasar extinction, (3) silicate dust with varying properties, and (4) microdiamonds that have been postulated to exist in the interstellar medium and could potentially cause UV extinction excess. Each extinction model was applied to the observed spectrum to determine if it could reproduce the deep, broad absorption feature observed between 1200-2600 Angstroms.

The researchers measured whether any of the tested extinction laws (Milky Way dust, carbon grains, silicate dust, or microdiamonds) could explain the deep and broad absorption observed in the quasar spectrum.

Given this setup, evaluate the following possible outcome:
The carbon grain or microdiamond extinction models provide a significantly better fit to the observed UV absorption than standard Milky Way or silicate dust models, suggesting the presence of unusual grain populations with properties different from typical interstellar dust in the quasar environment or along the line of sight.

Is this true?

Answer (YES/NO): NO